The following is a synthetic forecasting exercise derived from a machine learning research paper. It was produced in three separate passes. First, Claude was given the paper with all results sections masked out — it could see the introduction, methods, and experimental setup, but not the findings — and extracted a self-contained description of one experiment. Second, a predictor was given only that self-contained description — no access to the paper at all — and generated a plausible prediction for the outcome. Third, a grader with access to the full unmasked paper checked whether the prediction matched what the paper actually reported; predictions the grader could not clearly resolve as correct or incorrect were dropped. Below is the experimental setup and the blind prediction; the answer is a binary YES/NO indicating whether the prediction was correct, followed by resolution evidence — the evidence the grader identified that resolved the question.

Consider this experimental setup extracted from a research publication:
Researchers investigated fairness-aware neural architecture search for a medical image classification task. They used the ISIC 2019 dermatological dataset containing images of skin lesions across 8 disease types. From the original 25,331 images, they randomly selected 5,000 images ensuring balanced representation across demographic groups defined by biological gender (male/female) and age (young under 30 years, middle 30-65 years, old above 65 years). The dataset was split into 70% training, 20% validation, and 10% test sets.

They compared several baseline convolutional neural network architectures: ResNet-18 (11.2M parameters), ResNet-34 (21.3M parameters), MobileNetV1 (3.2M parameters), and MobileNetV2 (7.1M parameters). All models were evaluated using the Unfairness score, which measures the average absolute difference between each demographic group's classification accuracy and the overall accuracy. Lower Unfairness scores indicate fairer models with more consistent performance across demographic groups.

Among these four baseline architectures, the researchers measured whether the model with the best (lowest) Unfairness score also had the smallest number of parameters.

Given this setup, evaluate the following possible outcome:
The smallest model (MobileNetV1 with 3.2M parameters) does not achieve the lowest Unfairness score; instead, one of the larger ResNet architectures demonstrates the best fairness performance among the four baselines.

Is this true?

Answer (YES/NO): YES